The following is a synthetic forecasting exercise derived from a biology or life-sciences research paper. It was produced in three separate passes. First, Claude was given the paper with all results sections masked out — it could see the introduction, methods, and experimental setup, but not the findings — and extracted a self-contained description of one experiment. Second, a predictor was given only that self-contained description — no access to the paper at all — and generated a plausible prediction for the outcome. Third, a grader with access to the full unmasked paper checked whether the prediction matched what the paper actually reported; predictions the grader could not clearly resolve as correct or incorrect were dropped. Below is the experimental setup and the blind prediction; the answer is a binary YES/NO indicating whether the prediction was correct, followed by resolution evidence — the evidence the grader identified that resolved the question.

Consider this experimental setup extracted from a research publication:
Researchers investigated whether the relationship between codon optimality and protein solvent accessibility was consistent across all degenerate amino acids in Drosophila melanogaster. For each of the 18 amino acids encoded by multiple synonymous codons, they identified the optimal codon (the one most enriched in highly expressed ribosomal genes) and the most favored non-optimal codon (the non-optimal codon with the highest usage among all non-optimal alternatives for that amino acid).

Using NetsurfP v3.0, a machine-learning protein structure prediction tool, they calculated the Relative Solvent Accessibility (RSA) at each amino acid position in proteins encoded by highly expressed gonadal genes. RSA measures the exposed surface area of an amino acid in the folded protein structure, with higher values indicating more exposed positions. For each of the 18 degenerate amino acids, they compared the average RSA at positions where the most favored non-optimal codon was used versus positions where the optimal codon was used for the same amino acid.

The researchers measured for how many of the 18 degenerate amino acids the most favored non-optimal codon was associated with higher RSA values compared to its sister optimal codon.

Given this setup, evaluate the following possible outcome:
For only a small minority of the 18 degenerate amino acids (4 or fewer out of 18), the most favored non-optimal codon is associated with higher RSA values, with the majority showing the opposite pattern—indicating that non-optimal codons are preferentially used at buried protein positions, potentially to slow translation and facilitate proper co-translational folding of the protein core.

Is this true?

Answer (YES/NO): NO